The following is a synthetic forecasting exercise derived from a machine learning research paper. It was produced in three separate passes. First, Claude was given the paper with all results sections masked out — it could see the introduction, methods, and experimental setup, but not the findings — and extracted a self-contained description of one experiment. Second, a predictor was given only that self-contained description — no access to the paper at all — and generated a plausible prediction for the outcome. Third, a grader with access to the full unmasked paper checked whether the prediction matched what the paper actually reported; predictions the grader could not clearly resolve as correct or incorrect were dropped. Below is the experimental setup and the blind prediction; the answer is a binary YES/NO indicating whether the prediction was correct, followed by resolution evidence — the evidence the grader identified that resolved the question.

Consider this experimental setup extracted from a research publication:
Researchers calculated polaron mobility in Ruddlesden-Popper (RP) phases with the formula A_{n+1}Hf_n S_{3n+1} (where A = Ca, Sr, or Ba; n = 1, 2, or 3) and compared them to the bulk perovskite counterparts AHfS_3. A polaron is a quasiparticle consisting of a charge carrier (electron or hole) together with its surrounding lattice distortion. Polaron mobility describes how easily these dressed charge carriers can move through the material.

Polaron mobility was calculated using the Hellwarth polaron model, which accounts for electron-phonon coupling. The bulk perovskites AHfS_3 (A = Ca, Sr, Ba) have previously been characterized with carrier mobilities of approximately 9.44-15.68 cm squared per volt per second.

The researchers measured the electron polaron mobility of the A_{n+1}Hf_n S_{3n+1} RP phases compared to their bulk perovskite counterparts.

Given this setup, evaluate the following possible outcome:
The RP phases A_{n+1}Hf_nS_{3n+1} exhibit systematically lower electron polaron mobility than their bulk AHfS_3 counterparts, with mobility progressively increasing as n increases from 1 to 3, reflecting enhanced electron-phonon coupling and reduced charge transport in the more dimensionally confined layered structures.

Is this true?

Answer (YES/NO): NO